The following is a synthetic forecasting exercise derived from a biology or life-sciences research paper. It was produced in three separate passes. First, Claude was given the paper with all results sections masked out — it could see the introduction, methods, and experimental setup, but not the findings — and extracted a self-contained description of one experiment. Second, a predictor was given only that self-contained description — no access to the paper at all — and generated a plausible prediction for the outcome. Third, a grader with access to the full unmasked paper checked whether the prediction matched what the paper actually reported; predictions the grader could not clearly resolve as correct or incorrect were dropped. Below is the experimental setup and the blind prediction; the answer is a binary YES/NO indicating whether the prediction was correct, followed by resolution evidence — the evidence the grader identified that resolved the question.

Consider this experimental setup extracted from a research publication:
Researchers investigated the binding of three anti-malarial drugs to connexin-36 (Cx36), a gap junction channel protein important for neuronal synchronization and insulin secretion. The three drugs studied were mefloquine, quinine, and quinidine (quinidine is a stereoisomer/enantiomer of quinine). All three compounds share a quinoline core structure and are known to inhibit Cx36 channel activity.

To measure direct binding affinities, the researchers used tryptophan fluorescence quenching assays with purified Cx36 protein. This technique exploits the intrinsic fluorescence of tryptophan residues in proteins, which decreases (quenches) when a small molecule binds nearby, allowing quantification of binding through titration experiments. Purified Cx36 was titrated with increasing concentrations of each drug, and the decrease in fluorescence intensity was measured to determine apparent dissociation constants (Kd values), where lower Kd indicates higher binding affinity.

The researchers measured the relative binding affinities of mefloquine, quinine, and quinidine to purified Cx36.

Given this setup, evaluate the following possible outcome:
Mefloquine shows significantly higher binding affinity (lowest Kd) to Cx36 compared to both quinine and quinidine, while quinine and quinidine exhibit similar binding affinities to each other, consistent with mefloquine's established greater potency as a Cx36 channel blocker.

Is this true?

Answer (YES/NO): NO